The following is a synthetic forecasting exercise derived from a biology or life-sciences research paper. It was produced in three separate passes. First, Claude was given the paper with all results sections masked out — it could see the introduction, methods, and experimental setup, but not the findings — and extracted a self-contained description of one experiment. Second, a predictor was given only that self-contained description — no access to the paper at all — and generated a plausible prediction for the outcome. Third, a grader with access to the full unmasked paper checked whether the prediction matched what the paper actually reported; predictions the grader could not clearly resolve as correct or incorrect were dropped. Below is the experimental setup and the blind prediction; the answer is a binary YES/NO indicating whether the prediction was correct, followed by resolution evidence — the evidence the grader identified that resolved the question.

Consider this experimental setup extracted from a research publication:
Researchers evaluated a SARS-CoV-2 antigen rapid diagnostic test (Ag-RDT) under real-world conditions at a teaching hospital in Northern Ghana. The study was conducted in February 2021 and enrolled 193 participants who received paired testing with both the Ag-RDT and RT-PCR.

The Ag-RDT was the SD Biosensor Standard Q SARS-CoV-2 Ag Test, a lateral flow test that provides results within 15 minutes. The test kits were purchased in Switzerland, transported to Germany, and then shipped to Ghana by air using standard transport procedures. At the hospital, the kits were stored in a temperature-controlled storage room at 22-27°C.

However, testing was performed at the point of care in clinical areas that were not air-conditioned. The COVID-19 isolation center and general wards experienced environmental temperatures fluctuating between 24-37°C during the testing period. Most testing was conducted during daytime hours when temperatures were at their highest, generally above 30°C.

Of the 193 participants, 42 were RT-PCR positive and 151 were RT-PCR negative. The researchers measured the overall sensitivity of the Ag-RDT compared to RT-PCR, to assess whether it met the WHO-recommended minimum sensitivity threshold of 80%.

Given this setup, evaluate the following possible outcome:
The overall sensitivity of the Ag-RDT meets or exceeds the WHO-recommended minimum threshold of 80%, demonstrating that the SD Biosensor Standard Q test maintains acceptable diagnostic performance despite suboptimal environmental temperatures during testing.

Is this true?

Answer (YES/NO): NO